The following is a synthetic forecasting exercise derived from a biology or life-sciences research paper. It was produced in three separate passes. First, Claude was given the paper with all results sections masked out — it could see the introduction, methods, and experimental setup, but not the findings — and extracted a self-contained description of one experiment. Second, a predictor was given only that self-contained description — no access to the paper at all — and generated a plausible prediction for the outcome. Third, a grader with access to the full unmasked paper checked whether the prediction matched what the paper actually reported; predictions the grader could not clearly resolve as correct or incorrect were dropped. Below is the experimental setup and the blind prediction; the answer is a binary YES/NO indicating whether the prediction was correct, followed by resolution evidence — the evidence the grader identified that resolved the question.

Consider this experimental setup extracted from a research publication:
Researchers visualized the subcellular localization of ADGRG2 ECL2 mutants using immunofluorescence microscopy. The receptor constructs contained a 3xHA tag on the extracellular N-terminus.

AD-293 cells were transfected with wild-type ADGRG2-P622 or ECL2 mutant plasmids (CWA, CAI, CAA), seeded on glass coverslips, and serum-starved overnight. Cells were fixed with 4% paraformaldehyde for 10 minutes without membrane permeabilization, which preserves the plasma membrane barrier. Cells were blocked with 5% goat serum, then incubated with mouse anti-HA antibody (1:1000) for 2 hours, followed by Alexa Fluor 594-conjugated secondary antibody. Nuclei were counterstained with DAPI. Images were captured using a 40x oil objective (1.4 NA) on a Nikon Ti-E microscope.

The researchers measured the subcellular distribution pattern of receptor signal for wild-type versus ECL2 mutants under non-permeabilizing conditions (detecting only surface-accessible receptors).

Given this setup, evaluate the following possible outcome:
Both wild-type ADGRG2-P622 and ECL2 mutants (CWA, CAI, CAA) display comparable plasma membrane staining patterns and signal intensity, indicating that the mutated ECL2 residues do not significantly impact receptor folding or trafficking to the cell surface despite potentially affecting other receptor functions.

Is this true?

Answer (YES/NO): NO